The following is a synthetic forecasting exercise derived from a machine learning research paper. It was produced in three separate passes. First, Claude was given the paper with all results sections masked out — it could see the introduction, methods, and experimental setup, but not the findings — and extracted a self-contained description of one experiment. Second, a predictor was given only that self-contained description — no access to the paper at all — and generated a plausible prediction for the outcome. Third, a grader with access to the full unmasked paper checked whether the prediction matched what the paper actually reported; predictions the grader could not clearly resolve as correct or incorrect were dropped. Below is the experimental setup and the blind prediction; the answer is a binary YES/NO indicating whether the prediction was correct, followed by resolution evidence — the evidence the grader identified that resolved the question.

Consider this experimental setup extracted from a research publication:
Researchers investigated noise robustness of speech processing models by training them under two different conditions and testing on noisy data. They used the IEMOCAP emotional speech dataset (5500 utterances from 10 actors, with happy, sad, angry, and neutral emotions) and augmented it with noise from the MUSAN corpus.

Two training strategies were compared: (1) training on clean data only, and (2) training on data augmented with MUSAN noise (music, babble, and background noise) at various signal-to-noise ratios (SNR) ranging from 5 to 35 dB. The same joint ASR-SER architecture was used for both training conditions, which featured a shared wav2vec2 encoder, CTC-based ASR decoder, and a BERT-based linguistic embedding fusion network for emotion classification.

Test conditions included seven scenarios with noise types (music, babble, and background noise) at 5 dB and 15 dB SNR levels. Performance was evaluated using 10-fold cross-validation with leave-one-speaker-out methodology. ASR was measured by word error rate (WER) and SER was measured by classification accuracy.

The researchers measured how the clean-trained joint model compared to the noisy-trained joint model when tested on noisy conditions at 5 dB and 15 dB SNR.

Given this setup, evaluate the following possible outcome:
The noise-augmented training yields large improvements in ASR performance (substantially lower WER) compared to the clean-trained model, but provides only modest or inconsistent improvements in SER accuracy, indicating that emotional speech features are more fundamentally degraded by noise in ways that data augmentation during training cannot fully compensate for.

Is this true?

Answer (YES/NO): YES